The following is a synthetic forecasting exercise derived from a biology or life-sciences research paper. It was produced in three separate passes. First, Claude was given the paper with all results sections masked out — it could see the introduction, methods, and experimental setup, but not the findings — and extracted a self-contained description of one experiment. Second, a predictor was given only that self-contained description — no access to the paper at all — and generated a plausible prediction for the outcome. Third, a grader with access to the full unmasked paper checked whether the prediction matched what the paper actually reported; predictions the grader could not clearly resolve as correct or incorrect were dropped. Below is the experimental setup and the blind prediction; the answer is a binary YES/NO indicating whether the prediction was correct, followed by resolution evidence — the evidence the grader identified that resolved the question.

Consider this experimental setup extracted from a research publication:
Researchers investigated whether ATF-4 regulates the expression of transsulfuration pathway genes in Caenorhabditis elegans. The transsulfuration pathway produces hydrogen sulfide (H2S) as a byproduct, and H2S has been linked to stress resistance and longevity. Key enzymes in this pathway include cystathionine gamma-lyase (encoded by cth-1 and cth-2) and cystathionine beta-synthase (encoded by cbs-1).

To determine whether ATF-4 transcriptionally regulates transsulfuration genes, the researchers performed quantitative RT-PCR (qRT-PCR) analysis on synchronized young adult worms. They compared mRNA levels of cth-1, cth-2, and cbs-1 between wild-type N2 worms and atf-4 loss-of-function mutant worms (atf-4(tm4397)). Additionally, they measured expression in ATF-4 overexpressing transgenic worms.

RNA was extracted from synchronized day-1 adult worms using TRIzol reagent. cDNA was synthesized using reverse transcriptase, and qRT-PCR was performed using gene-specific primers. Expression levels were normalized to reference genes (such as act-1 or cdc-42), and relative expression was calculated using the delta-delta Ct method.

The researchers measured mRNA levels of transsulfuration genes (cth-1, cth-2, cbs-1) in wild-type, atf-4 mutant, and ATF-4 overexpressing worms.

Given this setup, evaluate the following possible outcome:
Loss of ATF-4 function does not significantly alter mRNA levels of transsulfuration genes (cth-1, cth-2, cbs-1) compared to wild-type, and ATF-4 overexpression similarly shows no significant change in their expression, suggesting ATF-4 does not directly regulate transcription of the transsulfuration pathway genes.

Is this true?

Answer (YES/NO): NO